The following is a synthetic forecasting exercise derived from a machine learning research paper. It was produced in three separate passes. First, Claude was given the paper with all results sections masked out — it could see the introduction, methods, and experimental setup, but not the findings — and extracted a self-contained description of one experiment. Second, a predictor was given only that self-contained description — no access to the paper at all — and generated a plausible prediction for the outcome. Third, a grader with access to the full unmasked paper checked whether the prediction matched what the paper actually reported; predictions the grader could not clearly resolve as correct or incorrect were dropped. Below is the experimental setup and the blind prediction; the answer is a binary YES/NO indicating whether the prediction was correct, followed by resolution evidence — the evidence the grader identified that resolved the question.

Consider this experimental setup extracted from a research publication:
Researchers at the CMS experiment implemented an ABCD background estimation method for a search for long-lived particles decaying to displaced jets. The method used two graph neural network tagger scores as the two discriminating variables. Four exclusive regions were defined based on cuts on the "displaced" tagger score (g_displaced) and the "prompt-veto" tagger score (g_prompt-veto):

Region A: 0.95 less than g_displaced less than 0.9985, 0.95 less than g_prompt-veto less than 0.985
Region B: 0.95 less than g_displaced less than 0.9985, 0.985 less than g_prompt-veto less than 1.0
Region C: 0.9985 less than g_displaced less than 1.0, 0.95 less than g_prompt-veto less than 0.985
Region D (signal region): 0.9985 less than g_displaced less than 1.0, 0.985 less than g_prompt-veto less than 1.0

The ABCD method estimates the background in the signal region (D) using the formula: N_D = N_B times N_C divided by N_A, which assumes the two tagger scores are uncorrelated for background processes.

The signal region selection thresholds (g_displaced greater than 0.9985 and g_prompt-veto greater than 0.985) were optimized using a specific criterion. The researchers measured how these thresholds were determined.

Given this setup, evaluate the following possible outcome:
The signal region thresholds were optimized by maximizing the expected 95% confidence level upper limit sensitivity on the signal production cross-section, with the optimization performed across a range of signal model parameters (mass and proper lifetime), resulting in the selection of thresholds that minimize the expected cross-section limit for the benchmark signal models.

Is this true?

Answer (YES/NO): NO